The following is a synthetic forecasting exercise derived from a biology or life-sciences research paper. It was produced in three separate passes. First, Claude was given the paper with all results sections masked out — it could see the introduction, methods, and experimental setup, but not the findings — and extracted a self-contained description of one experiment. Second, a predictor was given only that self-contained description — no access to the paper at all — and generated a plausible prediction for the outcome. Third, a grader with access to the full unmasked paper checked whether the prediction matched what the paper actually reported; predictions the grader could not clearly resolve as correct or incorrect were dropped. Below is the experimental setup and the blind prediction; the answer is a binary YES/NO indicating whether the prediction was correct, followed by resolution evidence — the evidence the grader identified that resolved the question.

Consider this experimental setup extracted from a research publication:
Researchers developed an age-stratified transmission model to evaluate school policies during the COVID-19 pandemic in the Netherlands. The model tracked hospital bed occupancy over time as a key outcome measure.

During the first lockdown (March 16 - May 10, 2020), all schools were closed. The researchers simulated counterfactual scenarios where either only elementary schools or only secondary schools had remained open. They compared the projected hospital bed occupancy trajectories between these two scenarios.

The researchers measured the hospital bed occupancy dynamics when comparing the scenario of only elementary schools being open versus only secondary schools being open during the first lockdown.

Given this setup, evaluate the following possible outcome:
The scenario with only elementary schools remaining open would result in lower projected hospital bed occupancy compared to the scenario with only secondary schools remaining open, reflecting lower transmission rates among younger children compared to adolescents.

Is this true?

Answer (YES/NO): NO